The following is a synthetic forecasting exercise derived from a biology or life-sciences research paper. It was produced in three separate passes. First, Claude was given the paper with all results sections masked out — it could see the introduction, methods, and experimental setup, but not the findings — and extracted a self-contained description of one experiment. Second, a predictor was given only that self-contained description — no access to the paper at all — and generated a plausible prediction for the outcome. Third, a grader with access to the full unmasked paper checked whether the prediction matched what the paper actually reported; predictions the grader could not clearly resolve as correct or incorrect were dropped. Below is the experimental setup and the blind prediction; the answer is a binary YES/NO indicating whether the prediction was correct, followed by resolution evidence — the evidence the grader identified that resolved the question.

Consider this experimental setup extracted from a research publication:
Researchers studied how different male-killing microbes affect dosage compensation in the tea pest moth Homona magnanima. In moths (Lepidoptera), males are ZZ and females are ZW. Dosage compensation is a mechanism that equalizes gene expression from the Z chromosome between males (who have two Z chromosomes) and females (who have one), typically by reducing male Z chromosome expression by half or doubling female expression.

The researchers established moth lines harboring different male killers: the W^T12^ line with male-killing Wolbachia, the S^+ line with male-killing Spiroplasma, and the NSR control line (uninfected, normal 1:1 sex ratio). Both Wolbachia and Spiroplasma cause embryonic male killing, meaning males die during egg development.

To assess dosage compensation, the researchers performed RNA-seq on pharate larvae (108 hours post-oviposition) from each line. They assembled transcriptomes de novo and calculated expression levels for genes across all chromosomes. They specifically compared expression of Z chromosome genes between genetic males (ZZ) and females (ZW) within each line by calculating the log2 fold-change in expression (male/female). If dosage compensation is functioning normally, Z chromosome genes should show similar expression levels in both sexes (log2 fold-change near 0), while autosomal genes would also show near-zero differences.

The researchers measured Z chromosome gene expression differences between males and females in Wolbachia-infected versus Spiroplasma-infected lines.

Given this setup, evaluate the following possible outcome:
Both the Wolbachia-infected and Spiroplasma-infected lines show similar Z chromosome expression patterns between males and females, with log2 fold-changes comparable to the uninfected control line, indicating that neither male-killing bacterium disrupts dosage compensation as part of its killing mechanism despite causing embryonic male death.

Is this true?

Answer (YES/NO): NO